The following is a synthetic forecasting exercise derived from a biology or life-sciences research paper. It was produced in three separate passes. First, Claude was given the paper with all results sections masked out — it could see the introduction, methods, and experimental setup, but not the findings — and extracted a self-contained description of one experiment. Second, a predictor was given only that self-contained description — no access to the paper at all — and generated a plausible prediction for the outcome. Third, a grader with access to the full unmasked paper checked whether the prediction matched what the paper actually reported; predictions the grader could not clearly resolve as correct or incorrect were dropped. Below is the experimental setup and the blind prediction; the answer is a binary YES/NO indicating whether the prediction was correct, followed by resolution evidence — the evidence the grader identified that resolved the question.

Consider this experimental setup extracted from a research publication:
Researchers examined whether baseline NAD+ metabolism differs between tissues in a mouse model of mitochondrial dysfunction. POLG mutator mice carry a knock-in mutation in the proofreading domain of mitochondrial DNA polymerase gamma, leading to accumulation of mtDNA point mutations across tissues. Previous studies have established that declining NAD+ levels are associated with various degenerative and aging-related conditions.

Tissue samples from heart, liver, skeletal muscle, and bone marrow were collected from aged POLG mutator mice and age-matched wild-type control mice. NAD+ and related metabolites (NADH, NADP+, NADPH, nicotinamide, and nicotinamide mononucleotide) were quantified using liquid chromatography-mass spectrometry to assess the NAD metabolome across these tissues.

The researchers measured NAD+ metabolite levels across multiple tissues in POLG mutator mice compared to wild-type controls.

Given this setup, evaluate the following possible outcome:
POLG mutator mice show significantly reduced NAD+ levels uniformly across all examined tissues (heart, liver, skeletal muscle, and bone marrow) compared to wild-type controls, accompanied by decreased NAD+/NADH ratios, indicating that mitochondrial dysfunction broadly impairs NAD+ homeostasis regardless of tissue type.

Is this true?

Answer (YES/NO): NO